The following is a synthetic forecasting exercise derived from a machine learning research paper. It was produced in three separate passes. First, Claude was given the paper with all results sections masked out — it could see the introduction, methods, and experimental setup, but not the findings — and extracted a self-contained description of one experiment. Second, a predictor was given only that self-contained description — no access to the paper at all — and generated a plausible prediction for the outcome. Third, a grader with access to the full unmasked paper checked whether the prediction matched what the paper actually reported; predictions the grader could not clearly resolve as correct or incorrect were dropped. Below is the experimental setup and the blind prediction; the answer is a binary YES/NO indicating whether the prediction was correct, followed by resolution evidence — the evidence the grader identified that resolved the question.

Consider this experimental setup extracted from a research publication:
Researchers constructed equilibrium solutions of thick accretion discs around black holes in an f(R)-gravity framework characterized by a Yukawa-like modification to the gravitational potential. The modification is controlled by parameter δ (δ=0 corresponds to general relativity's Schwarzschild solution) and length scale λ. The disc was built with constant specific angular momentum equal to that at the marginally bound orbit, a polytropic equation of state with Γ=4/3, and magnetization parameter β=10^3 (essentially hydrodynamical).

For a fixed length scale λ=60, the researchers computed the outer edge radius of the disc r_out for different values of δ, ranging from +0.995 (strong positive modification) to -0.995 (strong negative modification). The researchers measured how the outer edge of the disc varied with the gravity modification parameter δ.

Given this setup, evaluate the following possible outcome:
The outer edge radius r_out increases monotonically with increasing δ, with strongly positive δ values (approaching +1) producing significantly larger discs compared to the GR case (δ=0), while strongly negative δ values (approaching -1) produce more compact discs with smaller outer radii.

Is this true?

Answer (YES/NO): NO